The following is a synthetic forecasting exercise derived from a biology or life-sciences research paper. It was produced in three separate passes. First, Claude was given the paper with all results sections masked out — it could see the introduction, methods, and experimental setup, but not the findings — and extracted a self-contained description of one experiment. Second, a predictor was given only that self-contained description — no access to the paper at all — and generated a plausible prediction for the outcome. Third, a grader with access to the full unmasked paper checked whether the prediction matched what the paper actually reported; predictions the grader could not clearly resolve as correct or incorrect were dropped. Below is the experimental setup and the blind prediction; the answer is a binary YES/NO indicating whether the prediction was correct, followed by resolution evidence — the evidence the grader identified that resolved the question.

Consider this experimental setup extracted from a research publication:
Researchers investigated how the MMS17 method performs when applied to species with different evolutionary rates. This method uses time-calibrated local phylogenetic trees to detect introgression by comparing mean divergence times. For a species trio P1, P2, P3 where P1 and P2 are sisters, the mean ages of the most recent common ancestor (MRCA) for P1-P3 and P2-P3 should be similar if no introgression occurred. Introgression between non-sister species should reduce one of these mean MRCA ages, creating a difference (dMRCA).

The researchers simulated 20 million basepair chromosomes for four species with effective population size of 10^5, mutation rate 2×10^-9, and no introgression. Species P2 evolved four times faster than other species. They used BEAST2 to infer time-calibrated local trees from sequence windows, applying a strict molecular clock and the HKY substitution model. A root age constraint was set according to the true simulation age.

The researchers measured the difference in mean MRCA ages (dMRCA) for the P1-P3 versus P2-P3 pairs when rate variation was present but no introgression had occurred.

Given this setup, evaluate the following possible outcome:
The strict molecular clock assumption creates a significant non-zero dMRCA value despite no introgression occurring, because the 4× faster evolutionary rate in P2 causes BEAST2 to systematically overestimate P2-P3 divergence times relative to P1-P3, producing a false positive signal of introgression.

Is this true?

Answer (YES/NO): NO